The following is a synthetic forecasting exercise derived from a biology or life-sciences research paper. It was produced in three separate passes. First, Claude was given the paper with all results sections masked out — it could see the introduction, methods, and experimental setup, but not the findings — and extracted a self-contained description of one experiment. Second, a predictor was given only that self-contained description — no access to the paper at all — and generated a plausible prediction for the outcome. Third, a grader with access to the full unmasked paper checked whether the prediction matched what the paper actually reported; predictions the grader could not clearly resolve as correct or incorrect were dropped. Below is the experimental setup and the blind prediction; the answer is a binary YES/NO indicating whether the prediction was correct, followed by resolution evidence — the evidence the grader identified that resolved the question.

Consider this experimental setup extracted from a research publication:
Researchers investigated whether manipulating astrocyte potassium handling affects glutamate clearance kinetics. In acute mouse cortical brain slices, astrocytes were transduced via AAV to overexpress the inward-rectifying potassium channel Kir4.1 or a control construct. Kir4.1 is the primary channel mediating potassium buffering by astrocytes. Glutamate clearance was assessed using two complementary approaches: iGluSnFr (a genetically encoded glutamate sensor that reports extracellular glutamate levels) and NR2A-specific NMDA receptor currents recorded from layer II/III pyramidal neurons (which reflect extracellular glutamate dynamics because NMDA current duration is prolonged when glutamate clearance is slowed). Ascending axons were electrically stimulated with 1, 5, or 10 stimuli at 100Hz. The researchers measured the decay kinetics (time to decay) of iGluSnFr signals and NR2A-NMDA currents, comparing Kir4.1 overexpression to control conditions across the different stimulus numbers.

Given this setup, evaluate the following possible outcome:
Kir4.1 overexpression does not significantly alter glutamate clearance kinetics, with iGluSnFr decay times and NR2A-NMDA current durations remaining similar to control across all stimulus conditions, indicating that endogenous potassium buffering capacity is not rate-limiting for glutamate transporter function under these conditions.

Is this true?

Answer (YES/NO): NO